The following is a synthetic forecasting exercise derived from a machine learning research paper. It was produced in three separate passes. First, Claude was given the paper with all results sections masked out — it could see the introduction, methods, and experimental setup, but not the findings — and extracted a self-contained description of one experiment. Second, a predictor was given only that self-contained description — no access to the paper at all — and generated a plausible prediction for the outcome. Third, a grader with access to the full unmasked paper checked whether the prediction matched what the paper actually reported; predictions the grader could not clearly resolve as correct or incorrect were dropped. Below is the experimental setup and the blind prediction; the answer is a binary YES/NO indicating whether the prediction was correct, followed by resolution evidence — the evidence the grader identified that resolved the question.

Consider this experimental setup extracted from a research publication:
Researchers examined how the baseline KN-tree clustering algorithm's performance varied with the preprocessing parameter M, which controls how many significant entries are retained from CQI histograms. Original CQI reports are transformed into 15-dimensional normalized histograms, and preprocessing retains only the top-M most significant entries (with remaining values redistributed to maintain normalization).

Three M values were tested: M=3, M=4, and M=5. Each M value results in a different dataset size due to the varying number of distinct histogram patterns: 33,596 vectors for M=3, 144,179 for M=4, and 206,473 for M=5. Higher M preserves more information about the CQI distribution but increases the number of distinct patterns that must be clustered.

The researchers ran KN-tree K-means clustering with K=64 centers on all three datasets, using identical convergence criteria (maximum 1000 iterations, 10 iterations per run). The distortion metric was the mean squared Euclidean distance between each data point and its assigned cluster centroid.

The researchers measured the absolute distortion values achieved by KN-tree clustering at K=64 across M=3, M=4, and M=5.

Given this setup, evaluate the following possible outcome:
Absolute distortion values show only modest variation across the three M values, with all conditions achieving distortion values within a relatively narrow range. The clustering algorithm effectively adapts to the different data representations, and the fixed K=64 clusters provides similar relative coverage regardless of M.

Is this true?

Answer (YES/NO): NO